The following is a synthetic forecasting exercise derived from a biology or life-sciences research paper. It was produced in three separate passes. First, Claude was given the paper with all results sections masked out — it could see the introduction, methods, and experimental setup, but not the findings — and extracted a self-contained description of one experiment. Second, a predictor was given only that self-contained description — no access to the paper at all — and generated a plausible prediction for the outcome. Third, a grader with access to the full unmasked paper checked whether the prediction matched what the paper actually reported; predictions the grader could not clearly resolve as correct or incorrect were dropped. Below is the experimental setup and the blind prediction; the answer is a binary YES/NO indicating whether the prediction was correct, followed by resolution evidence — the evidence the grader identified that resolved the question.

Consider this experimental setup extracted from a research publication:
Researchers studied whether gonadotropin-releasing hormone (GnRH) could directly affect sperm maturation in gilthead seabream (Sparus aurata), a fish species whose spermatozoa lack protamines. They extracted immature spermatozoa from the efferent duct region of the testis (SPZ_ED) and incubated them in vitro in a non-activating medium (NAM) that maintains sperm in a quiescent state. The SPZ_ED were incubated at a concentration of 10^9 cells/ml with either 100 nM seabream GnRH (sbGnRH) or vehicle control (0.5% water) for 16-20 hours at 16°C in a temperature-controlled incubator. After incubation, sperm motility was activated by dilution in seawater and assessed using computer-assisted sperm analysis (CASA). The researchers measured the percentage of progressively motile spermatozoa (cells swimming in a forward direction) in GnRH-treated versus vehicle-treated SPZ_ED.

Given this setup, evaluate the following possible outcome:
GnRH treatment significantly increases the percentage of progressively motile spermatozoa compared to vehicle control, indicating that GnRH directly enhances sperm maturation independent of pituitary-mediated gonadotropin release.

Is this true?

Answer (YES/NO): YES